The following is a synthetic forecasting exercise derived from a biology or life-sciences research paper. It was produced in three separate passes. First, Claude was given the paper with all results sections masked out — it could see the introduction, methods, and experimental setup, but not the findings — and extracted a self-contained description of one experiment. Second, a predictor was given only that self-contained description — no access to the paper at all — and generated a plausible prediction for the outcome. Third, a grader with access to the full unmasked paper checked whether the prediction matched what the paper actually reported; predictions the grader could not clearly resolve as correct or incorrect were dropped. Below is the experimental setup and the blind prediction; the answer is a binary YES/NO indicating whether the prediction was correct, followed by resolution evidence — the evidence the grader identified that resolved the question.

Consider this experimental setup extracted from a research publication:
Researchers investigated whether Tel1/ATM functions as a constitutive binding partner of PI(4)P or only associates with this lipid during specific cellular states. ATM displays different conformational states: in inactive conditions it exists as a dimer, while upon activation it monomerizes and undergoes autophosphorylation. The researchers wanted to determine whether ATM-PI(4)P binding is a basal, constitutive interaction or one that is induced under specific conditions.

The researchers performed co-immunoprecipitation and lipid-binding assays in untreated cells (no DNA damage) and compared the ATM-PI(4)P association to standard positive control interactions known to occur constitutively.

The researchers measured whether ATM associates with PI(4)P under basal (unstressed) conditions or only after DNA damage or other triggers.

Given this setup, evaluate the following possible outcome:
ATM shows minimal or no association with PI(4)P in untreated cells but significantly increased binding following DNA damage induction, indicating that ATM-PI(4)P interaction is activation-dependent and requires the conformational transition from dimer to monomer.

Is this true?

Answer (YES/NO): NO